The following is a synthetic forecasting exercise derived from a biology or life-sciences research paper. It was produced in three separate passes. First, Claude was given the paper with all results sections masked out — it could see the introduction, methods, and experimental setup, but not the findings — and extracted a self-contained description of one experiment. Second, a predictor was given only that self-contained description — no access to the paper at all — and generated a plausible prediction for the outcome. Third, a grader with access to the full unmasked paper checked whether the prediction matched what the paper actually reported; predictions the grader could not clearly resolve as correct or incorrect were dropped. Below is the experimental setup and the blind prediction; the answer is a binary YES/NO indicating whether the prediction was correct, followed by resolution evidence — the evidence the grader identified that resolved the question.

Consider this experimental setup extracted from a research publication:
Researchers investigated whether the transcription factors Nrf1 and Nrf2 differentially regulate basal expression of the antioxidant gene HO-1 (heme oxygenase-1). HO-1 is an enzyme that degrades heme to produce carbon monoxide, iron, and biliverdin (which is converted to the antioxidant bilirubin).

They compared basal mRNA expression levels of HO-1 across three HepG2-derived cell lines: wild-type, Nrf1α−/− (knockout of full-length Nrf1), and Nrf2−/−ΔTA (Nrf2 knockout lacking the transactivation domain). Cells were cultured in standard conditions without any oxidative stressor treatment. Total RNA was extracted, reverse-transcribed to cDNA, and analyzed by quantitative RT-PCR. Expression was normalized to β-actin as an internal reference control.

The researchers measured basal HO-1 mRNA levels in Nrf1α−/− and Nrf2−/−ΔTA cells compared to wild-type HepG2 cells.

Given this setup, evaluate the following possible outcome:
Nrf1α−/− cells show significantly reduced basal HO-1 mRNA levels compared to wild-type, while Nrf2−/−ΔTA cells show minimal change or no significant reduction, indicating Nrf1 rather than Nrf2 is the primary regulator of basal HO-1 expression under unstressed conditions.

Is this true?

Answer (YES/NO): NO